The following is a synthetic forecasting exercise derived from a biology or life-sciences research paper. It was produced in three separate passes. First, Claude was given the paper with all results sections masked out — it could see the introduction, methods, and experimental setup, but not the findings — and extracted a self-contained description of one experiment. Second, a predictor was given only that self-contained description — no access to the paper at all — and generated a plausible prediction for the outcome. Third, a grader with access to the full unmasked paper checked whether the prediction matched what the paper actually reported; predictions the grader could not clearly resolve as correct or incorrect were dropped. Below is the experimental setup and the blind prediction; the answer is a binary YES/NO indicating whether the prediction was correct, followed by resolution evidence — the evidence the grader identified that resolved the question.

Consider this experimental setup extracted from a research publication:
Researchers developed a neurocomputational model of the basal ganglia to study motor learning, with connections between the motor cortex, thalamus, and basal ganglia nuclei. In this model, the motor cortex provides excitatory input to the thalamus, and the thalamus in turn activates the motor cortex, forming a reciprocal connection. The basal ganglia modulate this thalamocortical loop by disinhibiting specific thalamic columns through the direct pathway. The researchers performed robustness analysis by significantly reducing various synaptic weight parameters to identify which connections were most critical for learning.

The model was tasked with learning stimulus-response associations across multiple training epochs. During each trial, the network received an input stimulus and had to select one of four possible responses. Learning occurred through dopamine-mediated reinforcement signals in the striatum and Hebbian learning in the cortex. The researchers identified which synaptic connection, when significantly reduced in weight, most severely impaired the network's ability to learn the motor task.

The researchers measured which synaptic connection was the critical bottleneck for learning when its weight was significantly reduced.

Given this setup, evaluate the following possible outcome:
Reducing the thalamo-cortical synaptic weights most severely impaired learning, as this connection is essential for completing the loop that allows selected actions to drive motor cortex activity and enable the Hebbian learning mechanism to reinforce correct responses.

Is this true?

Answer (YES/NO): NO